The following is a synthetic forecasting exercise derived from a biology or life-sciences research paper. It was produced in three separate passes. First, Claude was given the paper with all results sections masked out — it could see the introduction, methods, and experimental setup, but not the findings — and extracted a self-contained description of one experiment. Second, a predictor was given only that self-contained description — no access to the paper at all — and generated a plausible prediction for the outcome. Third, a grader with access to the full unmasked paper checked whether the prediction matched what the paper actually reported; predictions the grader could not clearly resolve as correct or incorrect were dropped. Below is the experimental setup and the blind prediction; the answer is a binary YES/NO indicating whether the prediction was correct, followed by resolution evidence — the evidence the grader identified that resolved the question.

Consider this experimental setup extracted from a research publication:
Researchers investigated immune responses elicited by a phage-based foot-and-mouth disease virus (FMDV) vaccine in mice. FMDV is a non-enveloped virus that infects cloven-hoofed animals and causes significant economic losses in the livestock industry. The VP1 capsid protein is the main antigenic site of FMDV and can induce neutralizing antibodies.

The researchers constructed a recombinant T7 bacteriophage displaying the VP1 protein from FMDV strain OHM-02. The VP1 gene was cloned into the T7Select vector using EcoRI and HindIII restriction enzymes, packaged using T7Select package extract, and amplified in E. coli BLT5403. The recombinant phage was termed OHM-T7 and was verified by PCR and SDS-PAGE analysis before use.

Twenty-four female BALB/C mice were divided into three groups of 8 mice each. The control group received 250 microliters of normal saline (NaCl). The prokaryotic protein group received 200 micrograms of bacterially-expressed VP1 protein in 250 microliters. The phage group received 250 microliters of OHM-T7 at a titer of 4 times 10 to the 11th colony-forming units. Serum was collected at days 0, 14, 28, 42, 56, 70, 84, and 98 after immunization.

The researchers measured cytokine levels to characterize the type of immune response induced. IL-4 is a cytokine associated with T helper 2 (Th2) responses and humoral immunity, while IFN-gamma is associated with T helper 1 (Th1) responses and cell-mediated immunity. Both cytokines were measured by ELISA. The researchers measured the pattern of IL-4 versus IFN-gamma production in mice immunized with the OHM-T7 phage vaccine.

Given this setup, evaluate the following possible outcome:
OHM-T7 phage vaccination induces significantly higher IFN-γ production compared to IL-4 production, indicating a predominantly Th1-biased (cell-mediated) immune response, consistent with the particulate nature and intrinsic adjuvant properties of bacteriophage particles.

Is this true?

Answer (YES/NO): YES